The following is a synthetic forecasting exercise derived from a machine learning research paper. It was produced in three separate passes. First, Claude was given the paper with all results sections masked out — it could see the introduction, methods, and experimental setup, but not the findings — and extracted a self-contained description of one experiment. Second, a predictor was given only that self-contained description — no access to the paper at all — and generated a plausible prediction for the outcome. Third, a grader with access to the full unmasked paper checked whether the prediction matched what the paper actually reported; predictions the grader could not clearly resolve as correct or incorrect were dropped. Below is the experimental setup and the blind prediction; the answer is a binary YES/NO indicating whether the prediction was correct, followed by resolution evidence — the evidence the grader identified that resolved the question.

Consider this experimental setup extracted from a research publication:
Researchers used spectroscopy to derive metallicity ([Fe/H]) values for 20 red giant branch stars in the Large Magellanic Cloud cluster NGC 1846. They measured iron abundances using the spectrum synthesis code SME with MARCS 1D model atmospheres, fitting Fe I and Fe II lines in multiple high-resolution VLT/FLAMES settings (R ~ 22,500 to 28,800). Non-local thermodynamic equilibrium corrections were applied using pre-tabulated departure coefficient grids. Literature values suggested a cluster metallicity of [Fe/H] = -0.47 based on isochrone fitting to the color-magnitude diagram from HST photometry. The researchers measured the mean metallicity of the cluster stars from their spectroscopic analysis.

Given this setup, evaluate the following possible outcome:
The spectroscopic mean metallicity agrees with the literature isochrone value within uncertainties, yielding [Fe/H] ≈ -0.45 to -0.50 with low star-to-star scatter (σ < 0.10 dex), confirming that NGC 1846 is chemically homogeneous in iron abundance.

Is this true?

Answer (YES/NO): NO